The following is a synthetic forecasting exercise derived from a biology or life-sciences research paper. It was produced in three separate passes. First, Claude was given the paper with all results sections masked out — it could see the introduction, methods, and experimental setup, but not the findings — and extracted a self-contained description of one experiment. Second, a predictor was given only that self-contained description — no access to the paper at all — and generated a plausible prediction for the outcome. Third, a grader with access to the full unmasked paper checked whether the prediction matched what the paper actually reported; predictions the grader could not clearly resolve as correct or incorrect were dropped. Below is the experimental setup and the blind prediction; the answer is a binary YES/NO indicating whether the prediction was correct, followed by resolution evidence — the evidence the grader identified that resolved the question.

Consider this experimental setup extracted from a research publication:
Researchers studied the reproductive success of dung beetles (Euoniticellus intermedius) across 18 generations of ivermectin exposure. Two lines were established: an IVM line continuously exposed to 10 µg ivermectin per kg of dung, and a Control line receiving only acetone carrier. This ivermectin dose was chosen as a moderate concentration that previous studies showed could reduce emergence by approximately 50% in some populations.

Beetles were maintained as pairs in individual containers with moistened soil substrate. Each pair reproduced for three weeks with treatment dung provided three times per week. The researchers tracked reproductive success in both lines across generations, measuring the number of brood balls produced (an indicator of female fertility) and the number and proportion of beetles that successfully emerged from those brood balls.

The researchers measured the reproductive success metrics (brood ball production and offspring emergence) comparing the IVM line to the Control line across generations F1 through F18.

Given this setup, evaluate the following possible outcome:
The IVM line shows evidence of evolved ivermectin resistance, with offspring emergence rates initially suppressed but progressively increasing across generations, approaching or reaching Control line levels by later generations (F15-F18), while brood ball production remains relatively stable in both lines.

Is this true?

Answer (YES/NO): NO